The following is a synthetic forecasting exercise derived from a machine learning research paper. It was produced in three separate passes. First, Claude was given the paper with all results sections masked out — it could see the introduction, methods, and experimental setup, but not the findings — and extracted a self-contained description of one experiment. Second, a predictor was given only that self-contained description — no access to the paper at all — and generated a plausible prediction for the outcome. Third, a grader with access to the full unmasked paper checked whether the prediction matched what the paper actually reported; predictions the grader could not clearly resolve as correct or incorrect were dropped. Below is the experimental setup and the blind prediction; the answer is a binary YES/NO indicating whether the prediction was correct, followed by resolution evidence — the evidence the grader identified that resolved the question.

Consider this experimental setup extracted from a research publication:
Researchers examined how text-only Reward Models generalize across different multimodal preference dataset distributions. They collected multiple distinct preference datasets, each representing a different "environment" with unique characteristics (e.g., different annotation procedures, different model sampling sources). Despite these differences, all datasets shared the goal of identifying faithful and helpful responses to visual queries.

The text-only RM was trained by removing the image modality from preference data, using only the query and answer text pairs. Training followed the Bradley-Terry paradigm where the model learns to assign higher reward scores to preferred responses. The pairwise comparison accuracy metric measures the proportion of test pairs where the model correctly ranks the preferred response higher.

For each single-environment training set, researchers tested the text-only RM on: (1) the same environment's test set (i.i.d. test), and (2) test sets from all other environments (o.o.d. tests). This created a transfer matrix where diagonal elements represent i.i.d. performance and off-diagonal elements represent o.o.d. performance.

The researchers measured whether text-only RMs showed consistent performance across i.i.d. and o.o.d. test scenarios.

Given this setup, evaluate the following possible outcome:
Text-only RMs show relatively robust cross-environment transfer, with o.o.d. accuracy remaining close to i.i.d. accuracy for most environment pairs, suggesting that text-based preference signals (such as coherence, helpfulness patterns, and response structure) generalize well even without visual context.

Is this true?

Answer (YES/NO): NO